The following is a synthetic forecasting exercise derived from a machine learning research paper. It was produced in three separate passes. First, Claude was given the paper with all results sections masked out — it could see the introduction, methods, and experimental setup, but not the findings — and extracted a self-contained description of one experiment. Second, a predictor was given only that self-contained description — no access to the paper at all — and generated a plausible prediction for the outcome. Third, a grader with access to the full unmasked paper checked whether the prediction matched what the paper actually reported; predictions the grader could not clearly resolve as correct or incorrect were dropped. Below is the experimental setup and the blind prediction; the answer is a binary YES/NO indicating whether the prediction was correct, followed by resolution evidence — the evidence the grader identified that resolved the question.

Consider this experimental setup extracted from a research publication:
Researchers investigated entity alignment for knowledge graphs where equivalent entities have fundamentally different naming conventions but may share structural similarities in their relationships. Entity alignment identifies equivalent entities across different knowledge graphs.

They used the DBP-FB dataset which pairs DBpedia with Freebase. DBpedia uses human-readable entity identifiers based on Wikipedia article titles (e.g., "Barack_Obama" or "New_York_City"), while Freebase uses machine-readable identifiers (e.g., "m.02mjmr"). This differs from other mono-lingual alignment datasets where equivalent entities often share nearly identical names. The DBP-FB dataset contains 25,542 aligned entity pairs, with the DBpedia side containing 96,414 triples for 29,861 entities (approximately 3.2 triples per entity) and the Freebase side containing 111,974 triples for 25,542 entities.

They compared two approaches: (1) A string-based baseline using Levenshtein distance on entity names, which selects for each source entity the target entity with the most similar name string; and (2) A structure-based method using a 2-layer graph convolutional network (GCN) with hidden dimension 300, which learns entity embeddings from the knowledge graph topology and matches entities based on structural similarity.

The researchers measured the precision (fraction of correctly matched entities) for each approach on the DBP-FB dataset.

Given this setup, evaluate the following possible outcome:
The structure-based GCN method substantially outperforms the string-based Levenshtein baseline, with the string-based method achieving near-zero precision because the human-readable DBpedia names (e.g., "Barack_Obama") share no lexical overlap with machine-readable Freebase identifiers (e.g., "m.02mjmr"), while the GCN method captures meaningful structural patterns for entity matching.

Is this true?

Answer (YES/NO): NO